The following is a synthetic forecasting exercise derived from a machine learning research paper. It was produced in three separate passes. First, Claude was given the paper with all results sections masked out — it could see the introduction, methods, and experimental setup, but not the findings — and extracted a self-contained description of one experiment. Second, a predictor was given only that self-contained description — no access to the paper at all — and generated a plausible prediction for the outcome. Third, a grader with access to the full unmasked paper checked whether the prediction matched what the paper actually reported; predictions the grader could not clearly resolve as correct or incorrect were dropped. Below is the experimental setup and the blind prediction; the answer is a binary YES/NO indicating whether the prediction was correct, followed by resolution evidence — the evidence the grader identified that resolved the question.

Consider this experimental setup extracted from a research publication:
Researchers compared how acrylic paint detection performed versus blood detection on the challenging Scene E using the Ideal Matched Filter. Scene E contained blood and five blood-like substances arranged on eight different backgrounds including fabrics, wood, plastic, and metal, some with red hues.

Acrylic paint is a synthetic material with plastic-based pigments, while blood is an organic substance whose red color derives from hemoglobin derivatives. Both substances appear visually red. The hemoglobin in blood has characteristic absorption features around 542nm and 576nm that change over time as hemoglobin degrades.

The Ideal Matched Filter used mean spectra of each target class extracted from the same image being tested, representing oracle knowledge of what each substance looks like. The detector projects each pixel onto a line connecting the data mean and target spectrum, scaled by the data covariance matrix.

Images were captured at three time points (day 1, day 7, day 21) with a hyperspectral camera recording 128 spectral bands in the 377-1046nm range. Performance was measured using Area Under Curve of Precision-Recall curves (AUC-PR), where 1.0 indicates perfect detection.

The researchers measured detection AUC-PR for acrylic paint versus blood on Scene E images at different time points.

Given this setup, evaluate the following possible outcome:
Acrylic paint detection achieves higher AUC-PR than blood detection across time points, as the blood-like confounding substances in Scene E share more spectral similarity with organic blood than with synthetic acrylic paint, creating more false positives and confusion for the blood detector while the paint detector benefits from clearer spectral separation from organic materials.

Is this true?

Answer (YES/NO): YES